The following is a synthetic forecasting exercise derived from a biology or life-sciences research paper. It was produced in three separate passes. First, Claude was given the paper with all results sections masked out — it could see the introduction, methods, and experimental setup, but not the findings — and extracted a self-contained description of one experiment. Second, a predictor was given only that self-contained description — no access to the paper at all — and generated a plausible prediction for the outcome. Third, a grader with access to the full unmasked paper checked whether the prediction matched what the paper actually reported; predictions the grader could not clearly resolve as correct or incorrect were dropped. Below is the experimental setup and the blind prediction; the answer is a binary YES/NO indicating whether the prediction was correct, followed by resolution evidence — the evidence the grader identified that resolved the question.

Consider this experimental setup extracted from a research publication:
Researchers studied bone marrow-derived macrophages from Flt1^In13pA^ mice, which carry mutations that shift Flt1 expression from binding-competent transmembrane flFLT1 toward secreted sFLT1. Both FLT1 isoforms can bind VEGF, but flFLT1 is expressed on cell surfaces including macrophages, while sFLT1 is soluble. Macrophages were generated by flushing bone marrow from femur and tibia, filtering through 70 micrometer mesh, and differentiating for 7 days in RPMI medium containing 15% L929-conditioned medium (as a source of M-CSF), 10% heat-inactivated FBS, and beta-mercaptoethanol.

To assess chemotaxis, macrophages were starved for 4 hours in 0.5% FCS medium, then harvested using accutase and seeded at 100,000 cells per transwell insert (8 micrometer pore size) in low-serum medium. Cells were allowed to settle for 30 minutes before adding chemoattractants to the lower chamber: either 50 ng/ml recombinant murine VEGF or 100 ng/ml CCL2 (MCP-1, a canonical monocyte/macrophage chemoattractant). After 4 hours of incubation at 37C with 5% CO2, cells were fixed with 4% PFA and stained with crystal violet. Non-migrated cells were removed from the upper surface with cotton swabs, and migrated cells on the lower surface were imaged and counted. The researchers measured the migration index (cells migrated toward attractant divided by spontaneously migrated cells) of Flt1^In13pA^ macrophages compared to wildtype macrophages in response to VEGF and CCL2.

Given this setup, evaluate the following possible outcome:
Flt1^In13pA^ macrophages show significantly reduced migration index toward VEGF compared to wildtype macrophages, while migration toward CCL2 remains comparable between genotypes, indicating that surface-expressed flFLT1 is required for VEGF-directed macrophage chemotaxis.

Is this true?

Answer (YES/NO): YES